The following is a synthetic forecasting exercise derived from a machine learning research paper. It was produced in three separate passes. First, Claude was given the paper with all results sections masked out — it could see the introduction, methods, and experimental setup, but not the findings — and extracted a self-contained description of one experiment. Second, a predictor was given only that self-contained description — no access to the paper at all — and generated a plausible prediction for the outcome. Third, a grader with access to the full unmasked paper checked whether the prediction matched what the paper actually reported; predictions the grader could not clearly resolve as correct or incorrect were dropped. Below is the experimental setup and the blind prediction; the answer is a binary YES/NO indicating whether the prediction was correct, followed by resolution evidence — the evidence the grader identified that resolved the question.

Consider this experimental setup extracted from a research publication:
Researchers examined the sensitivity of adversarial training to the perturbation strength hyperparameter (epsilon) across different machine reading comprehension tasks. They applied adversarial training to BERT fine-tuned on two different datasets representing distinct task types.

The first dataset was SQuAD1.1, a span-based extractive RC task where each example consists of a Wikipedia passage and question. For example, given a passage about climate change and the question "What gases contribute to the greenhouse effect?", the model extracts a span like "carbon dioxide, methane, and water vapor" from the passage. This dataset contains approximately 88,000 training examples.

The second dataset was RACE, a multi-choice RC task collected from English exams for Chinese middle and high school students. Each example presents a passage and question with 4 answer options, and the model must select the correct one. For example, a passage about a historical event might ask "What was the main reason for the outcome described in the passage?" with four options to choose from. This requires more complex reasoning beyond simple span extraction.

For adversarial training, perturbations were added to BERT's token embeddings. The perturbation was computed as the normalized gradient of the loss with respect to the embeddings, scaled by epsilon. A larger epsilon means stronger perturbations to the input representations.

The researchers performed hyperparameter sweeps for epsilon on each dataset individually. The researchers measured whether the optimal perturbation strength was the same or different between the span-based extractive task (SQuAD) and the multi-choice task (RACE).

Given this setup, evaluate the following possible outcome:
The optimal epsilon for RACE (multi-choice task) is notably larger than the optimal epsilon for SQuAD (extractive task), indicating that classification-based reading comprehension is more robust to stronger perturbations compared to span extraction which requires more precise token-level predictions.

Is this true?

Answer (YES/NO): NO